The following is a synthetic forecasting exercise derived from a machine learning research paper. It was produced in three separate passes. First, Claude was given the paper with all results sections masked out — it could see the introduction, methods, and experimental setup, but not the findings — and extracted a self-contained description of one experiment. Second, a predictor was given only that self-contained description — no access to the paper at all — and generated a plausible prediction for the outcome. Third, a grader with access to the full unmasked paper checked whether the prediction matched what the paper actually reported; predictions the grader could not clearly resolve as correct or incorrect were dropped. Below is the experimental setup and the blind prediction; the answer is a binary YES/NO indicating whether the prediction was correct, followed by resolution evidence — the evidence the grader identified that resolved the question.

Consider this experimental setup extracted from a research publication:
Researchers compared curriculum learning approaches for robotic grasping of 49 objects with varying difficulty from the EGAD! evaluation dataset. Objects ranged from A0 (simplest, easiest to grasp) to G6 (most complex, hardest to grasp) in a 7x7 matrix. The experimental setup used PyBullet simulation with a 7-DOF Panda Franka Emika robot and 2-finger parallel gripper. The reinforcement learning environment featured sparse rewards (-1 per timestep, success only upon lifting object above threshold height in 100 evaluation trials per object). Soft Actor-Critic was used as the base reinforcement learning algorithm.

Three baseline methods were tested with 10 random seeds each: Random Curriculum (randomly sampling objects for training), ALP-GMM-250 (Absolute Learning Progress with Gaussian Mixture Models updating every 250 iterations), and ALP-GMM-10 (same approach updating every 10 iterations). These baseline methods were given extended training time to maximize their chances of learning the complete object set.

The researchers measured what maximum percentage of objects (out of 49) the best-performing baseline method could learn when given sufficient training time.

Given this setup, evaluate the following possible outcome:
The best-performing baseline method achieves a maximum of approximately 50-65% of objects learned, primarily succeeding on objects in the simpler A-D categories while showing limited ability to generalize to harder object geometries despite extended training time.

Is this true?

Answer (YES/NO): NO